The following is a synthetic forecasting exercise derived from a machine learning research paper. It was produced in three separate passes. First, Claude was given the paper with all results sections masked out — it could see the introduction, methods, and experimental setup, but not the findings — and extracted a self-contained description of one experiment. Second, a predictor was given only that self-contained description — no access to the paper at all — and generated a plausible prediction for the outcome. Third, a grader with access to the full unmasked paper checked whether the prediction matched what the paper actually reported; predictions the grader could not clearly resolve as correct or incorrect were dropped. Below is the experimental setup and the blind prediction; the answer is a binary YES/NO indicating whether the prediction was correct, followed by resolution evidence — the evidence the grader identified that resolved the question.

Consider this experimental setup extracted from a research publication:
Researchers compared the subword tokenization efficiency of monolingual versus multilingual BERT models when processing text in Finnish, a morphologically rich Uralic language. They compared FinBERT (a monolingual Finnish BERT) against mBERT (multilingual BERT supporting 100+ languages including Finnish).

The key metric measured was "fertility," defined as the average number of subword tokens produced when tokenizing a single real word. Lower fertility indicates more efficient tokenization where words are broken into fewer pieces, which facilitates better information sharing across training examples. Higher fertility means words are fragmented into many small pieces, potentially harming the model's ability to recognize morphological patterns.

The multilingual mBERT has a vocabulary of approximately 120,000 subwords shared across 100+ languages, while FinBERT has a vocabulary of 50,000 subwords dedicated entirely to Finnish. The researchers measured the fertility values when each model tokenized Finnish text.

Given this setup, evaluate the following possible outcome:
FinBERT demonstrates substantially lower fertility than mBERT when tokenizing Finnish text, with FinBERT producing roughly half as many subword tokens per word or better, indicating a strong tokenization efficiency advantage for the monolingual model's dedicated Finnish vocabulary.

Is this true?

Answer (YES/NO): NO